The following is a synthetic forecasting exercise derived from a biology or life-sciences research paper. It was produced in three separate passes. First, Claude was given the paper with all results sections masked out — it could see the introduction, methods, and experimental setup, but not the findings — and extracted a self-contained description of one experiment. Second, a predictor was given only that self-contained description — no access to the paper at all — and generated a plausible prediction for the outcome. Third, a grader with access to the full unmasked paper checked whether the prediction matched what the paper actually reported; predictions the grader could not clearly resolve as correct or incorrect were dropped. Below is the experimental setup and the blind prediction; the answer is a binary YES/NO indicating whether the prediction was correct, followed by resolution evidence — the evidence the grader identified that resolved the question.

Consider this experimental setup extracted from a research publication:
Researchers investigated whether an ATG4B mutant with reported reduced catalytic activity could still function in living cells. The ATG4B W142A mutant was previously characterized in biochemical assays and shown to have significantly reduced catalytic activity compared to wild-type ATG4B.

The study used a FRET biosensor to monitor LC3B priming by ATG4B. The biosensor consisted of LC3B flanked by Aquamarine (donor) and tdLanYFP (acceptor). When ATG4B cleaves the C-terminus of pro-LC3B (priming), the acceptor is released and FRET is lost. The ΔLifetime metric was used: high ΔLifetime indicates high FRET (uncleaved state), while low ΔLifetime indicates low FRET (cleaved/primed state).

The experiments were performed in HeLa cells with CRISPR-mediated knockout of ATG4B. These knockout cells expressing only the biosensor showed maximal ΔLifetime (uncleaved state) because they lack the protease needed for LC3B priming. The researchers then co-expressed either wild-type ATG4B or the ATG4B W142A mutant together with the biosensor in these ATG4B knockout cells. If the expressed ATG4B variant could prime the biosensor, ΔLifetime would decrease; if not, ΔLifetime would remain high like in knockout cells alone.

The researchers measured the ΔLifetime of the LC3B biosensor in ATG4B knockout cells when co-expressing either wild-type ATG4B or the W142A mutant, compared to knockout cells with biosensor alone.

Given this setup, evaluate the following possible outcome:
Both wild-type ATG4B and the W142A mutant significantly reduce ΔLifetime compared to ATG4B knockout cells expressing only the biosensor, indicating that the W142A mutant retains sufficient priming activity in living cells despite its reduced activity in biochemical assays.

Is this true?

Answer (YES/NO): YES